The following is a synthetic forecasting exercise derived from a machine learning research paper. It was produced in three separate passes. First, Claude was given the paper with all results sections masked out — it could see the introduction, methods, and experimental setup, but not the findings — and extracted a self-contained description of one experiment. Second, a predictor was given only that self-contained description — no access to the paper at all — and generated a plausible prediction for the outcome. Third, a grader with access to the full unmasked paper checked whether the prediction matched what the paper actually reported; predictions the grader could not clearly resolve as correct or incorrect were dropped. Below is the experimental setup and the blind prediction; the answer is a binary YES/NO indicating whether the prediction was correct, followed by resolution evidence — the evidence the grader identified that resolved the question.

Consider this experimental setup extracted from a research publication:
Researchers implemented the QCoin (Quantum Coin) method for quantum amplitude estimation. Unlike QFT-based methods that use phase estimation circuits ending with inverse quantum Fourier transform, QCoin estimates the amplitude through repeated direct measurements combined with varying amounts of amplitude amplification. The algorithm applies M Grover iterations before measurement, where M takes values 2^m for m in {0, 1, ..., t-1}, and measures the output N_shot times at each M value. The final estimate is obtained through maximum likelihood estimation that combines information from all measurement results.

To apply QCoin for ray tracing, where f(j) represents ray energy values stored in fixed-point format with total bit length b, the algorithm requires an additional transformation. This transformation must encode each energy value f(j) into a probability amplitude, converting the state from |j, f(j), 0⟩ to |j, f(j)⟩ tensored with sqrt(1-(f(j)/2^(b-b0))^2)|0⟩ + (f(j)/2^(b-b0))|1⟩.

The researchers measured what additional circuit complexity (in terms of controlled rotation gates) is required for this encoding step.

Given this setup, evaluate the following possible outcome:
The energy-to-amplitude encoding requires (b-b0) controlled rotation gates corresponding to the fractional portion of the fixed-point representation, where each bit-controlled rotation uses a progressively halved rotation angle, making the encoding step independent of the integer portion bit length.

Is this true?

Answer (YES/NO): NO